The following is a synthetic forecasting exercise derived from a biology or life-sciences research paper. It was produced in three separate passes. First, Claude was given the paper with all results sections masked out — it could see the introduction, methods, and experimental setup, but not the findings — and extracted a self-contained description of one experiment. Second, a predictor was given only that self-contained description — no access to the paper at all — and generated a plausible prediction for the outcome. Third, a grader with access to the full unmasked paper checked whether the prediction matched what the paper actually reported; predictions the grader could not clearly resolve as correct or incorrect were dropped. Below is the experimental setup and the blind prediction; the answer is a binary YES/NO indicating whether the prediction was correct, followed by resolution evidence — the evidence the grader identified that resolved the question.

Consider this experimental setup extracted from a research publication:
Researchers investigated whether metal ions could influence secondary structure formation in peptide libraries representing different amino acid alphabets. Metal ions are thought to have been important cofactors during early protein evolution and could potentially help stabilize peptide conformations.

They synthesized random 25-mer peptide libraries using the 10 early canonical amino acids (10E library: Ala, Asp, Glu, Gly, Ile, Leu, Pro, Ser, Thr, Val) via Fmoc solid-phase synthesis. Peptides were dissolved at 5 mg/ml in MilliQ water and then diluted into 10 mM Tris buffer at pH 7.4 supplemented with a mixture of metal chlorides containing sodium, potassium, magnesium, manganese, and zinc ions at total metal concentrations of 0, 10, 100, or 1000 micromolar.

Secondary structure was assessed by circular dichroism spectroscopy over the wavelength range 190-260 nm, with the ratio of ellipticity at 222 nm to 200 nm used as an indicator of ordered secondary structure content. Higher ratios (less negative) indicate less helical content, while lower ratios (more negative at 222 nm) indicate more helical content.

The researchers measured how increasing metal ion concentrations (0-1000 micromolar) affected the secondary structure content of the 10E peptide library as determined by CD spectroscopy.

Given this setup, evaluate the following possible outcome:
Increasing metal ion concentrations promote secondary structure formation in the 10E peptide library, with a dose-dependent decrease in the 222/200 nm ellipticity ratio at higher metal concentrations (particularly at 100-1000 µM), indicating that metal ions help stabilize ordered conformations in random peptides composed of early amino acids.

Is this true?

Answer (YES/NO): NO